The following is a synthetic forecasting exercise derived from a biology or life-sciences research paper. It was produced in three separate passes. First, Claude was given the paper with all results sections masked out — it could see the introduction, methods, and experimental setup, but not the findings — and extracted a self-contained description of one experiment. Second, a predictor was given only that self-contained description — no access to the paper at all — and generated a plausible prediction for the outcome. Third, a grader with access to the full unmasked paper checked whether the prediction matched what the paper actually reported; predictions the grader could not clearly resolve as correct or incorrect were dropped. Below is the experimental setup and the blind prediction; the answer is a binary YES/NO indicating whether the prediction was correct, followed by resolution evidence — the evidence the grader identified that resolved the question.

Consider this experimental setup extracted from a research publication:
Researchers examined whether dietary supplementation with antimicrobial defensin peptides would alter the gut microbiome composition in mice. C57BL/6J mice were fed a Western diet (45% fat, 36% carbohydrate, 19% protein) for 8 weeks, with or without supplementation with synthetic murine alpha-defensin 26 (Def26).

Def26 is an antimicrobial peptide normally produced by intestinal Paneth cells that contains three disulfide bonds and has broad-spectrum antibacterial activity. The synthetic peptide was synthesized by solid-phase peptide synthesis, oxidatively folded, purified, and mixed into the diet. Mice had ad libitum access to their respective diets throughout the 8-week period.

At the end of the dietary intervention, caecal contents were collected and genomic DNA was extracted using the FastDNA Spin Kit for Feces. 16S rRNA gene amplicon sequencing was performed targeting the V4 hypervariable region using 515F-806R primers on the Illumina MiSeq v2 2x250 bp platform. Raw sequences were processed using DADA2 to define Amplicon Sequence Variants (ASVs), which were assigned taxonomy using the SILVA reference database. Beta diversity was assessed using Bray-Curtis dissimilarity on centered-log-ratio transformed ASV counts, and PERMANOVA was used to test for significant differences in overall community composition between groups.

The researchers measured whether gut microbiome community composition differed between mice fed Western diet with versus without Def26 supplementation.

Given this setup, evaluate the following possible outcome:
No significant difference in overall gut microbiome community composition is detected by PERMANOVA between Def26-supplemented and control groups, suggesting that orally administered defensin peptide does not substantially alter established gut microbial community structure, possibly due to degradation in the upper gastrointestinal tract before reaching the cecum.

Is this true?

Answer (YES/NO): NO